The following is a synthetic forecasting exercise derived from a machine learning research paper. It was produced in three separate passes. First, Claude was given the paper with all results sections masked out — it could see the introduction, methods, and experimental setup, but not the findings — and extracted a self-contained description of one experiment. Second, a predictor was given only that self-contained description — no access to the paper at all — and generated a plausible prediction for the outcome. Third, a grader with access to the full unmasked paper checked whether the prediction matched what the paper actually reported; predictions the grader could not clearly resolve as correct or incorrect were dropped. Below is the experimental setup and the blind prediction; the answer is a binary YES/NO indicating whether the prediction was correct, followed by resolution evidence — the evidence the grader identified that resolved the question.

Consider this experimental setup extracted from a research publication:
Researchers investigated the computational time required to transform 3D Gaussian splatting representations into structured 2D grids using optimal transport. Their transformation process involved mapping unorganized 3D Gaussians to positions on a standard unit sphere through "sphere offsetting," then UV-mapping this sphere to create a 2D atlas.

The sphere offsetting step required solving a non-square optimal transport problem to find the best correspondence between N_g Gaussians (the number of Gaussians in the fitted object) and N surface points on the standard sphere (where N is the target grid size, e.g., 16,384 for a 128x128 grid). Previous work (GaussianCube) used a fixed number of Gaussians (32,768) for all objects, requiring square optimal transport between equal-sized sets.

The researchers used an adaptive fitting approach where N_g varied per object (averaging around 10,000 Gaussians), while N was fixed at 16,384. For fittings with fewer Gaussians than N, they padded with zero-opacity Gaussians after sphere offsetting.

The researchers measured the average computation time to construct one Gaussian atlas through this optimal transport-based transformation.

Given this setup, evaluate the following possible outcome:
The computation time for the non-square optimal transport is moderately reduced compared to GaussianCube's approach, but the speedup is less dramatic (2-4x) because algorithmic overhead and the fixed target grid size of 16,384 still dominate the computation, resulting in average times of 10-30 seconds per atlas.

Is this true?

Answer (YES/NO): NO